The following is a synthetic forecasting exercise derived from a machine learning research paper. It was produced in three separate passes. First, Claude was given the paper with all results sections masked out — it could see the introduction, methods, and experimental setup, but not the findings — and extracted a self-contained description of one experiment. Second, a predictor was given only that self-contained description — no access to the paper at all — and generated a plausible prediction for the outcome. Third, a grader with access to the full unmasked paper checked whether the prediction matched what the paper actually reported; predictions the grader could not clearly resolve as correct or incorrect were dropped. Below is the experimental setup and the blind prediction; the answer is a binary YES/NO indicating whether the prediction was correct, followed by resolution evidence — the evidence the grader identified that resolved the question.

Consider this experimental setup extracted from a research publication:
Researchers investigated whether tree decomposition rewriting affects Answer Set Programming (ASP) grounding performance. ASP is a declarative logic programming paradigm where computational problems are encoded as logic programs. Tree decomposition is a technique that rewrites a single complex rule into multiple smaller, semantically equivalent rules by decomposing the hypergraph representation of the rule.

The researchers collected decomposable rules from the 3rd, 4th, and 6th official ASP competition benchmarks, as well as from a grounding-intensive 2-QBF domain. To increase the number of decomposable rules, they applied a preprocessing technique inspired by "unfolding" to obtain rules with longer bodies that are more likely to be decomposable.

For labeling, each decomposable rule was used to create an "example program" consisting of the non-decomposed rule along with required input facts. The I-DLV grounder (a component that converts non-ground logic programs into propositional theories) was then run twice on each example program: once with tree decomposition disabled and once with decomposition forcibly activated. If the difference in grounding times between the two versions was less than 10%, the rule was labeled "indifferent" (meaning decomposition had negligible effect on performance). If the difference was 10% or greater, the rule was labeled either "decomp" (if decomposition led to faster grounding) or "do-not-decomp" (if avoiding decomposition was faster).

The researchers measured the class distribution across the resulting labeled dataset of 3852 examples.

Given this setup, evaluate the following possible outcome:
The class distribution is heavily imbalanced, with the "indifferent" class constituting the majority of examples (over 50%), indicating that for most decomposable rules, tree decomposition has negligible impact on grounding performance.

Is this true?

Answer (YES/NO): YES